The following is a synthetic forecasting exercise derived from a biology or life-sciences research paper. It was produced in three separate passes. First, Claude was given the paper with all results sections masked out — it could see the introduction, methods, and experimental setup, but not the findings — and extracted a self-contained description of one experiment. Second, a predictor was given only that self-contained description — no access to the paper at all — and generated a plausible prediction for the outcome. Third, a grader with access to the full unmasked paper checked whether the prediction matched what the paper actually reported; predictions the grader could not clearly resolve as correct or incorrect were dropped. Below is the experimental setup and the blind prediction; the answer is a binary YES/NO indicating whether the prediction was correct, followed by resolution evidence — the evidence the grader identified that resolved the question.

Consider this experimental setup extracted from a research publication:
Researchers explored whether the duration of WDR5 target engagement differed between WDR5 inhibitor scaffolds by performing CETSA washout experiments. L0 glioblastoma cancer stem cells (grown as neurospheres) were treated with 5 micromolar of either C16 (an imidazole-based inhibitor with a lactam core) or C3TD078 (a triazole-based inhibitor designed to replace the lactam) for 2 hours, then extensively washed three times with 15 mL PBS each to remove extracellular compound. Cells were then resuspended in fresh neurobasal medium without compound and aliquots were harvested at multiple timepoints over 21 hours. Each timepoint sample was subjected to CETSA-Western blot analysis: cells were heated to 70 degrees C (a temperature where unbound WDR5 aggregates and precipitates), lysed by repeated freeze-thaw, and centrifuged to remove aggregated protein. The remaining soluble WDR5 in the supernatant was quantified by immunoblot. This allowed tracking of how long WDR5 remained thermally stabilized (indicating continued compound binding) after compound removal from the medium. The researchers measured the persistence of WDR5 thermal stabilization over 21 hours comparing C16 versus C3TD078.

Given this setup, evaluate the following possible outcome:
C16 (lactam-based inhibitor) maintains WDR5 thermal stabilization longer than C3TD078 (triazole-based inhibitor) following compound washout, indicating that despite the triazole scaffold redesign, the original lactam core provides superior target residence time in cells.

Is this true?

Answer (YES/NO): NO